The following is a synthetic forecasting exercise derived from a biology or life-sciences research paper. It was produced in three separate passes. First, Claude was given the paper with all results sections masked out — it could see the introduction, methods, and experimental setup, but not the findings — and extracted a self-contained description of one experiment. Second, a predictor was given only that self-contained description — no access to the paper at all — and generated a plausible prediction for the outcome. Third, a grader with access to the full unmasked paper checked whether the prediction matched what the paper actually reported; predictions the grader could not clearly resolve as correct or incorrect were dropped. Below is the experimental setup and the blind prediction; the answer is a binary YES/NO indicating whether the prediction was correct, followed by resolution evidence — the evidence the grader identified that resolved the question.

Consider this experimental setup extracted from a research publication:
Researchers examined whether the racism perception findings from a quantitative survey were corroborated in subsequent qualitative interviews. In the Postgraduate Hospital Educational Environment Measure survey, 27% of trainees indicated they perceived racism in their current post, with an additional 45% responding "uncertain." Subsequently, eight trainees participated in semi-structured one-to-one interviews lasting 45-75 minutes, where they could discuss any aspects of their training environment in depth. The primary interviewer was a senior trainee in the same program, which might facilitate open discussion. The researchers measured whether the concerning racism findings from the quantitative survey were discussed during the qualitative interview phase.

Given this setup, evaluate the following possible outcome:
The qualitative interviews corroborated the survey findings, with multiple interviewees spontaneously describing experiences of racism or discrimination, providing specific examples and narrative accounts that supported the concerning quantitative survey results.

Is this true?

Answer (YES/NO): NO